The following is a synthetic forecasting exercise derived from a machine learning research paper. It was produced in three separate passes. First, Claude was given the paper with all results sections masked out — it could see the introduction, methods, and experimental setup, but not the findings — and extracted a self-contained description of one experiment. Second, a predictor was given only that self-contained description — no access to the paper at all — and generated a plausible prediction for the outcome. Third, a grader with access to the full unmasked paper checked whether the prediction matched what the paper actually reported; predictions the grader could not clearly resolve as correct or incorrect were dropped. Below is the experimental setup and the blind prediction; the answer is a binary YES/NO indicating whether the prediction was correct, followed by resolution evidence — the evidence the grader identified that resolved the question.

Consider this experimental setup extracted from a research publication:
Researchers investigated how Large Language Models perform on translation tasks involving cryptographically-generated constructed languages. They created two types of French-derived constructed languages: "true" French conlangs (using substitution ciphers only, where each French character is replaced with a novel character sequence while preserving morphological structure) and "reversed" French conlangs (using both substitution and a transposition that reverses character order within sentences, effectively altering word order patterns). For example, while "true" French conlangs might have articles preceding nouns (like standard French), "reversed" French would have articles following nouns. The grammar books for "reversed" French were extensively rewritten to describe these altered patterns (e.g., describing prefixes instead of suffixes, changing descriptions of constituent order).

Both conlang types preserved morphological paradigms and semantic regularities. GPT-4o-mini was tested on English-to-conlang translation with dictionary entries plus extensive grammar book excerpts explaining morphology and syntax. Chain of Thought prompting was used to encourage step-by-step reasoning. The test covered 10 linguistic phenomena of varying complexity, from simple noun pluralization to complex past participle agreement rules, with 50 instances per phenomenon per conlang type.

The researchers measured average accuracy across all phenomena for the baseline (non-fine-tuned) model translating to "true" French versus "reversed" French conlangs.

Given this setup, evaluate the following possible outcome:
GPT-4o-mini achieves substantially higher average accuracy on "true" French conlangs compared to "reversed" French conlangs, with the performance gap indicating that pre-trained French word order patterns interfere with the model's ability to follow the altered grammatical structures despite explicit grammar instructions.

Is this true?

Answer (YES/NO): YES